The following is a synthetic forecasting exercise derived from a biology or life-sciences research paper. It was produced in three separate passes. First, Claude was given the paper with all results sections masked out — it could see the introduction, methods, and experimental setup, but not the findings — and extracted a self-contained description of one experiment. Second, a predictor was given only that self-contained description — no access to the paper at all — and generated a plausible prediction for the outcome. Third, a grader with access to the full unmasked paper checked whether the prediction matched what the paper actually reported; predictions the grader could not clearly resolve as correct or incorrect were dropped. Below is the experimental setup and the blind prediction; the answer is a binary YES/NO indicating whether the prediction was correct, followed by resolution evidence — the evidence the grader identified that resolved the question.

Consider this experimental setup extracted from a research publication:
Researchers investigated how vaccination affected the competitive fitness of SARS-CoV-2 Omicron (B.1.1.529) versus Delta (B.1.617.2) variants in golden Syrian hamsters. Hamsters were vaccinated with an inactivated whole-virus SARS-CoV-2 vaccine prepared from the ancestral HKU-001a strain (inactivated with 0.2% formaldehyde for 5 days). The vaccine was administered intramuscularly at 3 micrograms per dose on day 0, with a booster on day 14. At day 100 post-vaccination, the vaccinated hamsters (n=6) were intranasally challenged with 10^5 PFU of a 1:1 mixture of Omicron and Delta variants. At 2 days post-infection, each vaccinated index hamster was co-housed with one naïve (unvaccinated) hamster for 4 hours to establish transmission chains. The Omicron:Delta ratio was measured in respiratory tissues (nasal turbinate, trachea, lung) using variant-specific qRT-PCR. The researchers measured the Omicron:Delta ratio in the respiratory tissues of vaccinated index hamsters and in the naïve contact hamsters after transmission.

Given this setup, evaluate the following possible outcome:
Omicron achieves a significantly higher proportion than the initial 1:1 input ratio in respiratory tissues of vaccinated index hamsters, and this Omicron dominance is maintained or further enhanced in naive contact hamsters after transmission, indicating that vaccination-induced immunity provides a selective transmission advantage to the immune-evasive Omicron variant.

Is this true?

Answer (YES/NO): YES